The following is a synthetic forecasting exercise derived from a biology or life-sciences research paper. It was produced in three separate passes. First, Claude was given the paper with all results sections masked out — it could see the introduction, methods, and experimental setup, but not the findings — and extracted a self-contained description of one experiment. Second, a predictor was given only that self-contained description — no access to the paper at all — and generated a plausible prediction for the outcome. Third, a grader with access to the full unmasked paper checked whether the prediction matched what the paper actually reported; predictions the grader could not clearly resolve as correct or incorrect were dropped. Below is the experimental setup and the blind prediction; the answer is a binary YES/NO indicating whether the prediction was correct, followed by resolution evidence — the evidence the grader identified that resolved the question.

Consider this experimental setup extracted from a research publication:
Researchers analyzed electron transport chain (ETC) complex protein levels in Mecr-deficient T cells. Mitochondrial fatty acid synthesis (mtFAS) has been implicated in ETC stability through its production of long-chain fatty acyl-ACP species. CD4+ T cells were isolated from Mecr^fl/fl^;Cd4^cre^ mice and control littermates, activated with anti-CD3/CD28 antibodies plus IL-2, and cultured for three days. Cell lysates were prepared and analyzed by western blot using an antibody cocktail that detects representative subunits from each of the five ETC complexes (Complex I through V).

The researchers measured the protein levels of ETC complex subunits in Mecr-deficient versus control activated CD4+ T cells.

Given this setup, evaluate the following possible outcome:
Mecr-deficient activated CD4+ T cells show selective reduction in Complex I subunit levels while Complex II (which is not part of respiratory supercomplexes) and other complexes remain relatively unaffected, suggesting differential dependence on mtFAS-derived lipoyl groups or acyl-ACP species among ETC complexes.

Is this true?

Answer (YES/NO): NO